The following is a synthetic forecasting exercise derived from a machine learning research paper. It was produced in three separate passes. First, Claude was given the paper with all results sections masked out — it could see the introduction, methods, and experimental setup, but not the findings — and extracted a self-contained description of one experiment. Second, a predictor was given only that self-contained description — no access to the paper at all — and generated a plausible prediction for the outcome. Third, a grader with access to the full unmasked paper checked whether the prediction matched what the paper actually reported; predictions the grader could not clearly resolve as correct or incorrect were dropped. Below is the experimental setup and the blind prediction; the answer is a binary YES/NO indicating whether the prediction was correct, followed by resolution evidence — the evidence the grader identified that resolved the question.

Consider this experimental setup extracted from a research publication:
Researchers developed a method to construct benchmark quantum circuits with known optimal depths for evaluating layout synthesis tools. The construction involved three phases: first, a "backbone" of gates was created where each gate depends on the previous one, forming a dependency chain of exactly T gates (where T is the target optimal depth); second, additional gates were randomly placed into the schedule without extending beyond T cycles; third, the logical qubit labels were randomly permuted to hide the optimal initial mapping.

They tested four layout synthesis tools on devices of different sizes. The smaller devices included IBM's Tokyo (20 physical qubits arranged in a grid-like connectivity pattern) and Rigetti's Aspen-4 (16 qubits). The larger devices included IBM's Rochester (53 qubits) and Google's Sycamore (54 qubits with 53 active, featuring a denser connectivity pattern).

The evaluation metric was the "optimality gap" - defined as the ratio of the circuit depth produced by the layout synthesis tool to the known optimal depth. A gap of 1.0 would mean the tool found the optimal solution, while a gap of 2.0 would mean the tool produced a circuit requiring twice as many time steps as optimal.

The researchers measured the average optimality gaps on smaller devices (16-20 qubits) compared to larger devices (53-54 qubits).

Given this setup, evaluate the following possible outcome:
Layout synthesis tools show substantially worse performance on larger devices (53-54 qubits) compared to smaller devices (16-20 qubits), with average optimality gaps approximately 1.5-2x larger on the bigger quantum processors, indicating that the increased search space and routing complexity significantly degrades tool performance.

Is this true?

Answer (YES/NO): NO